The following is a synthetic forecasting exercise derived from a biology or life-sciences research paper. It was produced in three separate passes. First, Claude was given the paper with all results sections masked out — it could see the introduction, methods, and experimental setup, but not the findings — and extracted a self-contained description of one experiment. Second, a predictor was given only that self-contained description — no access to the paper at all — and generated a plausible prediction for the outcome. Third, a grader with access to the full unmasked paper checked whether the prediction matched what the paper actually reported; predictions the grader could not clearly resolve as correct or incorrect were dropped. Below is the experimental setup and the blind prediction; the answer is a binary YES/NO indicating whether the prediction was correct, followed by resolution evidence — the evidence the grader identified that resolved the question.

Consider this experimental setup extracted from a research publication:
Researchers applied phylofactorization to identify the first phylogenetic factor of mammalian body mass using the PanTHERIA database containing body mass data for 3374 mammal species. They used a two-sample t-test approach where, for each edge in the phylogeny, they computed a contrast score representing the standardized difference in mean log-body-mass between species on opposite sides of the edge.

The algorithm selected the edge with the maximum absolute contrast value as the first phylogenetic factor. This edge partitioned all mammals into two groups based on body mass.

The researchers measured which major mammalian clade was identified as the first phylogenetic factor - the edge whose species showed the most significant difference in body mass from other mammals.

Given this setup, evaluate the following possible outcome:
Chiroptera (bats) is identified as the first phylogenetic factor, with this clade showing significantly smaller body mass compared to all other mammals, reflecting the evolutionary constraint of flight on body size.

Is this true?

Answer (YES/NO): NO